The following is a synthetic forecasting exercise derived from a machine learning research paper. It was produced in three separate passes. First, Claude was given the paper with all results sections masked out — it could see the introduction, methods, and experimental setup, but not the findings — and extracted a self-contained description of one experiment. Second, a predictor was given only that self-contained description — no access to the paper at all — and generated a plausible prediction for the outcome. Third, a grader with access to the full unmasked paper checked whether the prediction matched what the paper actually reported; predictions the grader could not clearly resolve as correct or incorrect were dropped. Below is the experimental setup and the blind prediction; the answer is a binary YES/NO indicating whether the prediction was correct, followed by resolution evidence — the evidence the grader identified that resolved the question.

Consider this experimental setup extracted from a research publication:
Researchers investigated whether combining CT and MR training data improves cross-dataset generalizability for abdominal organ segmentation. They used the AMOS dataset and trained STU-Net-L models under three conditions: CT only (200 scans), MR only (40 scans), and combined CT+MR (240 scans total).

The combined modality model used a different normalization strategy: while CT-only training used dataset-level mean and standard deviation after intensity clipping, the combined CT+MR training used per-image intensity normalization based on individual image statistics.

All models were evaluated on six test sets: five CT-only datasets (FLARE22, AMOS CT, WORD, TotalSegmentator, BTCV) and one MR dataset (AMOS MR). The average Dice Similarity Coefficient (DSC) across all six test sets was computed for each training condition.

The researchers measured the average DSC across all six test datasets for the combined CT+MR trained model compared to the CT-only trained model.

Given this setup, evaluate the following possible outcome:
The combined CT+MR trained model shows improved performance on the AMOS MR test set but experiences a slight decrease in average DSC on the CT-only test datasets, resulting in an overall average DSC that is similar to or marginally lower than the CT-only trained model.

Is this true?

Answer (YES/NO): NO